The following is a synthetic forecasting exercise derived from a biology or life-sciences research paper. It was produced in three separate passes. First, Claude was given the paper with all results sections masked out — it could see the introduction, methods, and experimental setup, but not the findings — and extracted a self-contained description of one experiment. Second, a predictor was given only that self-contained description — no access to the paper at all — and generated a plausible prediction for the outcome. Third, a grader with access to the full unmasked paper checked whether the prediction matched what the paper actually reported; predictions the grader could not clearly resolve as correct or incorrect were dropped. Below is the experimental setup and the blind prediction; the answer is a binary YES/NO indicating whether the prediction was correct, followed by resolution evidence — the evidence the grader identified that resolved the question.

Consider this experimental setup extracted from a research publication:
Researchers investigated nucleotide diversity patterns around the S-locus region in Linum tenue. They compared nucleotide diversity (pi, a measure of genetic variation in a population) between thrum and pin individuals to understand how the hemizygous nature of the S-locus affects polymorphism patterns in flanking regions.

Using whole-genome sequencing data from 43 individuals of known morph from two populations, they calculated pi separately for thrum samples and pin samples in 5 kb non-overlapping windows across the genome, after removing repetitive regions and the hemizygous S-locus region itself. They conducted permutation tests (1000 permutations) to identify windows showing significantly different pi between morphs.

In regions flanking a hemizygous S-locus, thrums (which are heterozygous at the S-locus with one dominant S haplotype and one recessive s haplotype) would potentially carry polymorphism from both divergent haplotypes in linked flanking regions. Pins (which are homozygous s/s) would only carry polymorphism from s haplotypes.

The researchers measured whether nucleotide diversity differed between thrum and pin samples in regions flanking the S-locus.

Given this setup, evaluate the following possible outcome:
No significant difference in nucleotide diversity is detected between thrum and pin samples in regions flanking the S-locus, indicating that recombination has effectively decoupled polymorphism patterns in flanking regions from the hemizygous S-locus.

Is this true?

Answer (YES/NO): NO